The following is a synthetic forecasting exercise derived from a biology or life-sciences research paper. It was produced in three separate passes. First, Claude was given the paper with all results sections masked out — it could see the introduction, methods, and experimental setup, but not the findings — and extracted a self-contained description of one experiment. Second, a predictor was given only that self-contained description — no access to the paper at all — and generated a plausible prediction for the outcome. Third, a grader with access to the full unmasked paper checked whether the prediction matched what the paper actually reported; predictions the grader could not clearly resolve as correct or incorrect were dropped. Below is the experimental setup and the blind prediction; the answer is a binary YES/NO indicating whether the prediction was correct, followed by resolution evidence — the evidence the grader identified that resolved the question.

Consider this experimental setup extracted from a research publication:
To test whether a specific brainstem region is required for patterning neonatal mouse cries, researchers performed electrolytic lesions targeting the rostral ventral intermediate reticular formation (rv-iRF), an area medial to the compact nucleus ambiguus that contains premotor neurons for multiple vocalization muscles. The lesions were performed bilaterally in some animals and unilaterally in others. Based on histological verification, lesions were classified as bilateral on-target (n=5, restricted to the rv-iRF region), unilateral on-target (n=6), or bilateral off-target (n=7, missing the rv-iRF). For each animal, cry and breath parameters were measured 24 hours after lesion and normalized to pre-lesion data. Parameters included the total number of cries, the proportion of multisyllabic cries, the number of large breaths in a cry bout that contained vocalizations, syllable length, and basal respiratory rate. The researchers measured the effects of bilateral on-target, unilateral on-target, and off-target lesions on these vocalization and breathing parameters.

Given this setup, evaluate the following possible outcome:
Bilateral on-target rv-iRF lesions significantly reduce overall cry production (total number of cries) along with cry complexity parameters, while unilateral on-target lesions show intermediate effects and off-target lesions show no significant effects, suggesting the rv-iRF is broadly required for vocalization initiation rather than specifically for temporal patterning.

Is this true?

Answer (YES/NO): NO